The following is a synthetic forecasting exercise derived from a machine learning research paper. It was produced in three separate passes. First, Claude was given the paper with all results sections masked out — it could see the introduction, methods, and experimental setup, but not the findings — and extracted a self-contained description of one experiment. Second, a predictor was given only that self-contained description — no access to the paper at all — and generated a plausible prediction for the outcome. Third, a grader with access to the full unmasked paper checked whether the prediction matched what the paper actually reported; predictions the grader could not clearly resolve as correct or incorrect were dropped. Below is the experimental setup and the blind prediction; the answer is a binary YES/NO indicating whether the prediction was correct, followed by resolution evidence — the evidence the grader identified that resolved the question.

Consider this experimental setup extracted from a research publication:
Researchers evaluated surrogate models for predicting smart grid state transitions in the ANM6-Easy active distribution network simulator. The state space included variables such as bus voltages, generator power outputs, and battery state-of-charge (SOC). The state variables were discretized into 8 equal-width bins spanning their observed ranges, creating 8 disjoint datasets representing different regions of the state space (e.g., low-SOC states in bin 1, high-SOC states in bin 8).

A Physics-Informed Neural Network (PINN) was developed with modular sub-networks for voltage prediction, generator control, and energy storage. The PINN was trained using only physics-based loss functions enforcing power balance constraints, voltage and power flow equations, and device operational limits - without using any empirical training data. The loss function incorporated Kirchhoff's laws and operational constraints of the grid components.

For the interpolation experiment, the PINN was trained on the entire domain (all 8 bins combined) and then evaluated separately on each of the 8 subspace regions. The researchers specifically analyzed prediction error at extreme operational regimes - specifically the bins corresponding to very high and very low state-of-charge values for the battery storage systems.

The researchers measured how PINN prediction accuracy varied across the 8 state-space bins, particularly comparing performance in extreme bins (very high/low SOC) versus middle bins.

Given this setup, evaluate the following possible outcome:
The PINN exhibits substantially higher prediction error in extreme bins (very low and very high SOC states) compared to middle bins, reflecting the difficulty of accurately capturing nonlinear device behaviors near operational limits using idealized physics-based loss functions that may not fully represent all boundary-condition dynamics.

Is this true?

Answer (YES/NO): NO